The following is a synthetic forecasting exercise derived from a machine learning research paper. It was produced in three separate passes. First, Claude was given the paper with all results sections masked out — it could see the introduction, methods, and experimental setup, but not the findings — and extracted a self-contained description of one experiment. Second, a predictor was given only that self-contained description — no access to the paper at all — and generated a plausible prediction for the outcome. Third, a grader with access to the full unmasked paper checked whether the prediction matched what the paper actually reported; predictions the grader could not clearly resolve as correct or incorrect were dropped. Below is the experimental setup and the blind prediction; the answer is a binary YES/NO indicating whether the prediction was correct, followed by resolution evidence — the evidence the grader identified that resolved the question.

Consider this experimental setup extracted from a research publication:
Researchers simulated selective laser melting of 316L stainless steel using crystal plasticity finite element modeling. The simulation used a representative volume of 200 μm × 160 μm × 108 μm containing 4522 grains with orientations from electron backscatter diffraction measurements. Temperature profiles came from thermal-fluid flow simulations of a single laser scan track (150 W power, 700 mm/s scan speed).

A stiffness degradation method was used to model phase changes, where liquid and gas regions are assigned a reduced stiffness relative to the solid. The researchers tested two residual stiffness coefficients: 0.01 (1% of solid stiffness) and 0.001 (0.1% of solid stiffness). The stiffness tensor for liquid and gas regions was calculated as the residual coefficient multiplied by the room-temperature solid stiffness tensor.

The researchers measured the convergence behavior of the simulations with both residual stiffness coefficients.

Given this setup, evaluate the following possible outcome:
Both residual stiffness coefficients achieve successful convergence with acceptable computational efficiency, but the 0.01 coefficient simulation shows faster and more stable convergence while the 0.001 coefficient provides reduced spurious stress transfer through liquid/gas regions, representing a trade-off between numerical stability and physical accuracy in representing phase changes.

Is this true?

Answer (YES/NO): NO